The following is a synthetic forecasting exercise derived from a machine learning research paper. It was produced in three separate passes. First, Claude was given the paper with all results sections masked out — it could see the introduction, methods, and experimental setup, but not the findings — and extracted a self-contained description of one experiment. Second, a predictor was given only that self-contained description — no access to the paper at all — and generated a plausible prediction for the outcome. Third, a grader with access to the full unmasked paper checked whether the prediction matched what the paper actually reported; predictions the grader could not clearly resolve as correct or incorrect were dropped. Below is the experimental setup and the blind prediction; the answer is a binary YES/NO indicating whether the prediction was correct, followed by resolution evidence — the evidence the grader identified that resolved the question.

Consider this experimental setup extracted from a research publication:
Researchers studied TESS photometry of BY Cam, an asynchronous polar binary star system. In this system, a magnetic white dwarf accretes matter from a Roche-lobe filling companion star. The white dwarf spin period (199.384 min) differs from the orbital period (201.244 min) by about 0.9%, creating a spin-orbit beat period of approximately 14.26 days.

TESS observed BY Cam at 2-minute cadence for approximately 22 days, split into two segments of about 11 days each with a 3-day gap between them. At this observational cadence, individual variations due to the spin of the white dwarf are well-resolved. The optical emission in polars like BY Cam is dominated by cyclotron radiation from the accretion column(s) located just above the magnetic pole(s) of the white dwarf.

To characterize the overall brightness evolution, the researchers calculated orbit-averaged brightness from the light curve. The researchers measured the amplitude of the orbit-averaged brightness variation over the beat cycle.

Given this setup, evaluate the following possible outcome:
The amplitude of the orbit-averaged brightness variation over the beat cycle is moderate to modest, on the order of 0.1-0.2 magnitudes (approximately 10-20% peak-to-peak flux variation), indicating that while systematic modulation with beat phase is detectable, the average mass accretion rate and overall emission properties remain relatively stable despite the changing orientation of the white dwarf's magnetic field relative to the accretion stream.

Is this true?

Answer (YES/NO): NO